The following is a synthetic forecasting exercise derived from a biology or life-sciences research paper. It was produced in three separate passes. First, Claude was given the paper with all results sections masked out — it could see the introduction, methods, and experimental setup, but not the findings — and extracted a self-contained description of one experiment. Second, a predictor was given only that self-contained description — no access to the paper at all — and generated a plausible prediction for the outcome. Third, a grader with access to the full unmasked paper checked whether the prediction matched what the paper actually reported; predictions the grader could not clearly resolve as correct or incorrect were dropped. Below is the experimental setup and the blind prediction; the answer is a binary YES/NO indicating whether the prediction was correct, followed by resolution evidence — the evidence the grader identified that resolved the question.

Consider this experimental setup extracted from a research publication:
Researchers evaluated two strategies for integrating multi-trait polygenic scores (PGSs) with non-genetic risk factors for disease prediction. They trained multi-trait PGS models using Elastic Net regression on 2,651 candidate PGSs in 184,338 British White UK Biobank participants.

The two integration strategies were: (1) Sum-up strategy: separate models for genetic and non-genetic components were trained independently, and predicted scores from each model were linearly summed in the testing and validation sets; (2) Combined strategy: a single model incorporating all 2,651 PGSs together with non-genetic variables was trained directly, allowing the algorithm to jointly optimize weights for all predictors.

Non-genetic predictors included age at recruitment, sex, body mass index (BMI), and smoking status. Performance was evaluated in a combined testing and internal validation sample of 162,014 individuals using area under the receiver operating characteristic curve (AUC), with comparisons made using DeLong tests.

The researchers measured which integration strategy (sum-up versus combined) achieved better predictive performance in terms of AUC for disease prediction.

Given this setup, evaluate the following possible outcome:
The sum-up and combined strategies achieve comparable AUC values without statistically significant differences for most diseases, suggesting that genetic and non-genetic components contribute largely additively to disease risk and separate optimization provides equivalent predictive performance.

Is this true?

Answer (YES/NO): YES